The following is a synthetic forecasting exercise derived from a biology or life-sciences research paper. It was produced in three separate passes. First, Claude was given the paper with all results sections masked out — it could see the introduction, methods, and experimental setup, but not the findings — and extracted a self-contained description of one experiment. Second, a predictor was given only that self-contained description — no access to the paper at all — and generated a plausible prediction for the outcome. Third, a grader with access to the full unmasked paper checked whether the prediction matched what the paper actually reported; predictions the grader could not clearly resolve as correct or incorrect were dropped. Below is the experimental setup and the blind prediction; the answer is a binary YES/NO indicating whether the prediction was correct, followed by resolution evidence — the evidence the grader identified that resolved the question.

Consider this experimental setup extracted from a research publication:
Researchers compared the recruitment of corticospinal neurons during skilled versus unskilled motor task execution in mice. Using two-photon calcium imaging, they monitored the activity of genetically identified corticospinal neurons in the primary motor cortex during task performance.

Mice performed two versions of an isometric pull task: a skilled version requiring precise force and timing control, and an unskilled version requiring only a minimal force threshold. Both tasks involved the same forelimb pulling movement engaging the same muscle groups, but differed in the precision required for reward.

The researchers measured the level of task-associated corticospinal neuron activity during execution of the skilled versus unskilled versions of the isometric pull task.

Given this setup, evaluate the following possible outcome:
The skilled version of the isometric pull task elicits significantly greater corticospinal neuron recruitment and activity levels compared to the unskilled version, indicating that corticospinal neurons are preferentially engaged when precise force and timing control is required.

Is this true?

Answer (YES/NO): NO